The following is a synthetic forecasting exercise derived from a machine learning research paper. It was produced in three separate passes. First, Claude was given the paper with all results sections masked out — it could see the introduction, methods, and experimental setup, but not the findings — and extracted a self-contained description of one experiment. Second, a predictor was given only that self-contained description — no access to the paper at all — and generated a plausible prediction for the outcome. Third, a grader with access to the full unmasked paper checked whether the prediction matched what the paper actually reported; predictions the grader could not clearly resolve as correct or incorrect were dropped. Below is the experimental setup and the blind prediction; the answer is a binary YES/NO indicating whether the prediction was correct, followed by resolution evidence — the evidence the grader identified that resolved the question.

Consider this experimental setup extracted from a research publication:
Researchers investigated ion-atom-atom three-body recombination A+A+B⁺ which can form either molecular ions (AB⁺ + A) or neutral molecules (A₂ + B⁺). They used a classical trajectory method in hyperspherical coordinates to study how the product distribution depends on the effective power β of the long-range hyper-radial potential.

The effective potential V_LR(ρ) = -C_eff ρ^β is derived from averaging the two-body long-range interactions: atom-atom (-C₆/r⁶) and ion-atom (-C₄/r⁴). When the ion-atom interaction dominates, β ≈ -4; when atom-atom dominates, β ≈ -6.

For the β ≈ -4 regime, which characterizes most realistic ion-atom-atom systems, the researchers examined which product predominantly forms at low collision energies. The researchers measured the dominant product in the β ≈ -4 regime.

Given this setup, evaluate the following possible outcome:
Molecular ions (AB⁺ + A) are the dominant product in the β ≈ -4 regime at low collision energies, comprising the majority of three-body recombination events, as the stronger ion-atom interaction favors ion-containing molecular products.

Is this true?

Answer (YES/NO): YES